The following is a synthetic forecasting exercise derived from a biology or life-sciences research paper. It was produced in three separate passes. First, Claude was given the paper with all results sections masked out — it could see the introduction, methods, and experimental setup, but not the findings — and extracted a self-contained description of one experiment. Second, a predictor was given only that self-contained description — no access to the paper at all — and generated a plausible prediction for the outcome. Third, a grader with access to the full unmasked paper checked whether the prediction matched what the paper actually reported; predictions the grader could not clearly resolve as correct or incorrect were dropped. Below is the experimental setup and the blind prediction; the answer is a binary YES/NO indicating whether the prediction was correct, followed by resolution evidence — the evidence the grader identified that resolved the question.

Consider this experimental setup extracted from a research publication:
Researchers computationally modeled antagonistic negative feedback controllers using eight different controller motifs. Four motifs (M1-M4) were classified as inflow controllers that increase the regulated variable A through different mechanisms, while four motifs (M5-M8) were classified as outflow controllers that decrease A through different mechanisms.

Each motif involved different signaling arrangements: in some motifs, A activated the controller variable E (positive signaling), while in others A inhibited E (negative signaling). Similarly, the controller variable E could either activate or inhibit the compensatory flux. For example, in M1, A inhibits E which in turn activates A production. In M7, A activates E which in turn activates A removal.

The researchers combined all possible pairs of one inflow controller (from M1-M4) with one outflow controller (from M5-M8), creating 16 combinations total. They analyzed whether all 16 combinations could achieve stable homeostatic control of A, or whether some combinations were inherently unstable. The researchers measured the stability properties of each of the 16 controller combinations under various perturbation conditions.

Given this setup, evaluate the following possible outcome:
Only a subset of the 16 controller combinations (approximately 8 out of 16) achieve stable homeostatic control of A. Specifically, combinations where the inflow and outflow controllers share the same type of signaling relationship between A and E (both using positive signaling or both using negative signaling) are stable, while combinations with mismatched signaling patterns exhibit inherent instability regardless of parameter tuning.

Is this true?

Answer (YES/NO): NO